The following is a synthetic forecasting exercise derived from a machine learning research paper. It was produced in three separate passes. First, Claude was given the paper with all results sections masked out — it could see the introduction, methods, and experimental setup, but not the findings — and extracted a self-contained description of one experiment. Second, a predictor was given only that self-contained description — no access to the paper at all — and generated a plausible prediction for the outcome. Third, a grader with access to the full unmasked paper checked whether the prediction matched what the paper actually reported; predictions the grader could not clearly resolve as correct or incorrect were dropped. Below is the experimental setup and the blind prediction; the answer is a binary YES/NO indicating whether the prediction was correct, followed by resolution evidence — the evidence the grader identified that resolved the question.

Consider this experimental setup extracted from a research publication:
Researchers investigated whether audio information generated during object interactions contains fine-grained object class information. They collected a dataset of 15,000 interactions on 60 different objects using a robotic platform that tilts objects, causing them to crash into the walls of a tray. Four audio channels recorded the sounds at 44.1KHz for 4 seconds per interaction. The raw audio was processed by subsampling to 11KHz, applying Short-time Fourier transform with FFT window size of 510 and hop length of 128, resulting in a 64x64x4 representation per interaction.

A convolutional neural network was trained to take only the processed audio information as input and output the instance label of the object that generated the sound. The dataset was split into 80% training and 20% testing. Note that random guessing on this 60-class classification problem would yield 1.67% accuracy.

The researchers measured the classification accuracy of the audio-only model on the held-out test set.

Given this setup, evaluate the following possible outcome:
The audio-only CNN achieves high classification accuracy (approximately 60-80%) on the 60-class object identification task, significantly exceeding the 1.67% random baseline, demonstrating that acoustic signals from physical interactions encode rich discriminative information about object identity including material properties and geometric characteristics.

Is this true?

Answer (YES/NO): YES